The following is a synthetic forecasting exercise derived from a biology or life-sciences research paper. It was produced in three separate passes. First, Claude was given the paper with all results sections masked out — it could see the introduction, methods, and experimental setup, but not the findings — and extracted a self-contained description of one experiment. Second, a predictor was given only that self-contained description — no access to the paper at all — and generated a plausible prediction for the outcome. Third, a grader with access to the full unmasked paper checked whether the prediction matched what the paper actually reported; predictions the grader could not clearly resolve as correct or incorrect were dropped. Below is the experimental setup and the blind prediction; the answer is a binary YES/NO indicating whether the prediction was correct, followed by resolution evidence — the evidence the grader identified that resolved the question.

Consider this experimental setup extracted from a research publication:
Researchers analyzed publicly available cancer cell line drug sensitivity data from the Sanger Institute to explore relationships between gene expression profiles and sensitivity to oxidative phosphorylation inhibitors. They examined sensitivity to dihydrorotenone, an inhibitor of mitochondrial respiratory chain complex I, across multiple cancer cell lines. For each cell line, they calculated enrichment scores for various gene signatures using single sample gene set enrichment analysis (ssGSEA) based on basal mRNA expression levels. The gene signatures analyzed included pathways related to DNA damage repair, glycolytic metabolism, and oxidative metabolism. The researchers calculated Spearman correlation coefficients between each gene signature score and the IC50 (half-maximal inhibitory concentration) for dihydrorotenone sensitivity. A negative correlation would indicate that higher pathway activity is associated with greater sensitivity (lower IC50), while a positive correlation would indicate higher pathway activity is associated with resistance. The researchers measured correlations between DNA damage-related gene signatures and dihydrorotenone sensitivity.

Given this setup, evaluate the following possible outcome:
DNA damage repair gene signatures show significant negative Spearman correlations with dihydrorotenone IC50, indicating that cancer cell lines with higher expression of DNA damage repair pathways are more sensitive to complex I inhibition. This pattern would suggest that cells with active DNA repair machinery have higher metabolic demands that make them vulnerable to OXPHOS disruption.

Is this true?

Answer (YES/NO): YES